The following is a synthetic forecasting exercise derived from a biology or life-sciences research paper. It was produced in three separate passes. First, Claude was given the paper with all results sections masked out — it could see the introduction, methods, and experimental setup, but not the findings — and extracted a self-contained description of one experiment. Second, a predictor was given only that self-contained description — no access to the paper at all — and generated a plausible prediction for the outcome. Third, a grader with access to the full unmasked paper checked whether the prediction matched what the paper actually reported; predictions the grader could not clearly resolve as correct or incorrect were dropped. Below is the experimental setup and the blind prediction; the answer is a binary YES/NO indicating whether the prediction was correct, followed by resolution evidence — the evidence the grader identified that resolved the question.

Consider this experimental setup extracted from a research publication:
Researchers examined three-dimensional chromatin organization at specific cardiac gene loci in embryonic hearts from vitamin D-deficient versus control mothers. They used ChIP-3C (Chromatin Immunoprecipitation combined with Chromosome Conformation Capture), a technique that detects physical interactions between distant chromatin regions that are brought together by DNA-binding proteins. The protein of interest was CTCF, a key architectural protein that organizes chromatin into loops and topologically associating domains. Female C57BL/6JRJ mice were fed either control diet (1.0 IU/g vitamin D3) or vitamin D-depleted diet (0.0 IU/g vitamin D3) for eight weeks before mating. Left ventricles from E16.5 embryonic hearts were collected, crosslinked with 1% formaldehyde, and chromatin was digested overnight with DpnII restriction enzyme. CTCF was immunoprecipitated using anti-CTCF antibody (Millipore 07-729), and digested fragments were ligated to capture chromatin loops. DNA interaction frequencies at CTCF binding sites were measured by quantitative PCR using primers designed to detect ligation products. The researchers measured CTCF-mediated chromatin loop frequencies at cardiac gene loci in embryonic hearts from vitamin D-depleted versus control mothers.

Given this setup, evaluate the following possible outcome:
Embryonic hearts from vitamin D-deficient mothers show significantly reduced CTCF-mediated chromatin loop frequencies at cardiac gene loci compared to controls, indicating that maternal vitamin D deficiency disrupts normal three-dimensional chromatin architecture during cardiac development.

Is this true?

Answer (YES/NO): NO